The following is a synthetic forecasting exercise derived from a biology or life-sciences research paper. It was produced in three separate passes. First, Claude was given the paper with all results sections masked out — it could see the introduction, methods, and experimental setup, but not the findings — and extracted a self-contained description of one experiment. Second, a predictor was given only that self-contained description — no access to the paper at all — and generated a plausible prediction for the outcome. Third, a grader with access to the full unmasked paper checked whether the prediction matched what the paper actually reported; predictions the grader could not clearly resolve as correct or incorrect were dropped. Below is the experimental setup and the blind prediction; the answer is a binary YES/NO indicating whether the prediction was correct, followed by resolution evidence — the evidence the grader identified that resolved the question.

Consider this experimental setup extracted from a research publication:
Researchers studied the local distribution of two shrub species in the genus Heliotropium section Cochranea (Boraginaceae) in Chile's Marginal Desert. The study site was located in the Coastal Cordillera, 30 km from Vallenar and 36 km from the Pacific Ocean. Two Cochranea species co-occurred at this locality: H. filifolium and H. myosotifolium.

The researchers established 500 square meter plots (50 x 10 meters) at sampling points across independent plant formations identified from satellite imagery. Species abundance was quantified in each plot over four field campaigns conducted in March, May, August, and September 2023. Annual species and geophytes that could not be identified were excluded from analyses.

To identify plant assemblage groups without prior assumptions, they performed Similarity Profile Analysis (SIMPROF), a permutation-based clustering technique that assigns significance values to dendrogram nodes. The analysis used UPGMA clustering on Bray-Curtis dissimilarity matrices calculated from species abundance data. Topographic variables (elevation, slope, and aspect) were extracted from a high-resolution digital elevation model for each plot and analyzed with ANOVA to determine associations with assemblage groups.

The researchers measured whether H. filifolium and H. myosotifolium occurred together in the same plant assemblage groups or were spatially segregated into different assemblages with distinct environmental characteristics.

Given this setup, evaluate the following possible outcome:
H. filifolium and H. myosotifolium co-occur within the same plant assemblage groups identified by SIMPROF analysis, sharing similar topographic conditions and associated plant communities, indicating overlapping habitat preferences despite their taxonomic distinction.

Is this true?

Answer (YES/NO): NO